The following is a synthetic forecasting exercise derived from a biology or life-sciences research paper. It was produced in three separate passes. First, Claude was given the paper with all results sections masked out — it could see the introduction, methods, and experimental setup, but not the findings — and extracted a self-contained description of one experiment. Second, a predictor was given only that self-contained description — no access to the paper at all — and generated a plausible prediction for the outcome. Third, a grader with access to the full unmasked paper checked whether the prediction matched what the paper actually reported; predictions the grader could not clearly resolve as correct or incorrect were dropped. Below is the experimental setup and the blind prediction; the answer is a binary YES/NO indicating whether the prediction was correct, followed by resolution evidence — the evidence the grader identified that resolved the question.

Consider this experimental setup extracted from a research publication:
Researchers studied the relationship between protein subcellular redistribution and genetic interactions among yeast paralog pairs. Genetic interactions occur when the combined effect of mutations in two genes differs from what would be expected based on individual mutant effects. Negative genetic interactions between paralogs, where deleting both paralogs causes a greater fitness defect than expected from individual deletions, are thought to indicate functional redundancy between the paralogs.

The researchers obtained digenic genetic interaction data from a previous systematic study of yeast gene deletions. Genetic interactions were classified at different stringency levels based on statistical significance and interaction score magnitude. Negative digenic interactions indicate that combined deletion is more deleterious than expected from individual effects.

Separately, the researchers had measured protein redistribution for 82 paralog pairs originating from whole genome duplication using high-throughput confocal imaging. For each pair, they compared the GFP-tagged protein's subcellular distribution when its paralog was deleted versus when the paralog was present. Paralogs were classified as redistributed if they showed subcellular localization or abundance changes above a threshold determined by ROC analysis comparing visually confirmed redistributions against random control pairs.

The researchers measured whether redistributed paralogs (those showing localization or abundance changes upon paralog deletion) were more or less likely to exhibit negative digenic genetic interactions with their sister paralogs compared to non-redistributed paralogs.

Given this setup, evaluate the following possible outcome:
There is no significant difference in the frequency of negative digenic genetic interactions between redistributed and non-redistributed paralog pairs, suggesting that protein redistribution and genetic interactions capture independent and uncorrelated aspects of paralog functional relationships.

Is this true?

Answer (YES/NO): NO